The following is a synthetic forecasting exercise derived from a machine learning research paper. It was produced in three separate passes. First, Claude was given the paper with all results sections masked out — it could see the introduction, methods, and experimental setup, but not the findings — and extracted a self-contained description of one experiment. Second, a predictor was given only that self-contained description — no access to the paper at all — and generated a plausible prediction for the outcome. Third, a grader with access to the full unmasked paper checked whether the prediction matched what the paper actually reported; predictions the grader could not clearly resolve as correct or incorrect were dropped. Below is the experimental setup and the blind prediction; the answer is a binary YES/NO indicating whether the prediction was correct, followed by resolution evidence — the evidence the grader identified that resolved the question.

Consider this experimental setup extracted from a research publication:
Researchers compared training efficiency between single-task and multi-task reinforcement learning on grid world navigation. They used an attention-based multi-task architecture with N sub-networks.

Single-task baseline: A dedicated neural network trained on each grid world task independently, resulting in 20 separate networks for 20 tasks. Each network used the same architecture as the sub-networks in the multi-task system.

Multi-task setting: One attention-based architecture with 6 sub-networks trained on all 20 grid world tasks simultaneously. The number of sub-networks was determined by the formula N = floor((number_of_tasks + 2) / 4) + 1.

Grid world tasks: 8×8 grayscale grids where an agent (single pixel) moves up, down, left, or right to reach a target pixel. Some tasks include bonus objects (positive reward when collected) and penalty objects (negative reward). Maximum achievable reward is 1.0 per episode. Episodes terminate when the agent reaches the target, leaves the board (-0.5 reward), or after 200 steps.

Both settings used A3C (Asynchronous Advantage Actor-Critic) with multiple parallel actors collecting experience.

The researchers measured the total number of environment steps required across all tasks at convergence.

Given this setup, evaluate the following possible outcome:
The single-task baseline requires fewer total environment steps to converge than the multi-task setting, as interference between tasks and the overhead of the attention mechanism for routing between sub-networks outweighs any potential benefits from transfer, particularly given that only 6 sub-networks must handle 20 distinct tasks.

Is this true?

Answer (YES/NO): NO